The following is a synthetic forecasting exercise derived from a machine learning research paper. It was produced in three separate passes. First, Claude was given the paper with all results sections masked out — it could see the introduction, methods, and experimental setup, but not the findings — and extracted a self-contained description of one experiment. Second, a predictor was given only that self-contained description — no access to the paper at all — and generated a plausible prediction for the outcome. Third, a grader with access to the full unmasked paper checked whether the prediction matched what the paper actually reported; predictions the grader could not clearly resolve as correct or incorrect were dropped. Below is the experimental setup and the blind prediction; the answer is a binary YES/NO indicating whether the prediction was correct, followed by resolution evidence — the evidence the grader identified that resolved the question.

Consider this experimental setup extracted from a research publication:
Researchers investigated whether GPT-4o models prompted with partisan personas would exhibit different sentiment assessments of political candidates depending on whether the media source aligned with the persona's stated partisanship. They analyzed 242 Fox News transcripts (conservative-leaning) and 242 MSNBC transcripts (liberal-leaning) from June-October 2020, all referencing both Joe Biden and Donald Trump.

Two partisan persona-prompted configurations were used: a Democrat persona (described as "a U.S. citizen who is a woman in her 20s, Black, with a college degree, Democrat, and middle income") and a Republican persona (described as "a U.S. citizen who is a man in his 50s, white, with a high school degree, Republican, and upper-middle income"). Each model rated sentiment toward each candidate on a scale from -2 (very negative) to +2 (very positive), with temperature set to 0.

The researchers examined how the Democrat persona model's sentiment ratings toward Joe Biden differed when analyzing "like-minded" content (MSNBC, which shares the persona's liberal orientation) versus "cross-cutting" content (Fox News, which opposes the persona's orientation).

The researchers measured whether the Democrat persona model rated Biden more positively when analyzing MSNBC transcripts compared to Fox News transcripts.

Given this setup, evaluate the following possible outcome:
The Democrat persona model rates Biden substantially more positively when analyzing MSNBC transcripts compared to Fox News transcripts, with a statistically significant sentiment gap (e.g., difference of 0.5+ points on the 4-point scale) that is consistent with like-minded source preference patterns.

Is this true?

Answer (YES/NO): NO